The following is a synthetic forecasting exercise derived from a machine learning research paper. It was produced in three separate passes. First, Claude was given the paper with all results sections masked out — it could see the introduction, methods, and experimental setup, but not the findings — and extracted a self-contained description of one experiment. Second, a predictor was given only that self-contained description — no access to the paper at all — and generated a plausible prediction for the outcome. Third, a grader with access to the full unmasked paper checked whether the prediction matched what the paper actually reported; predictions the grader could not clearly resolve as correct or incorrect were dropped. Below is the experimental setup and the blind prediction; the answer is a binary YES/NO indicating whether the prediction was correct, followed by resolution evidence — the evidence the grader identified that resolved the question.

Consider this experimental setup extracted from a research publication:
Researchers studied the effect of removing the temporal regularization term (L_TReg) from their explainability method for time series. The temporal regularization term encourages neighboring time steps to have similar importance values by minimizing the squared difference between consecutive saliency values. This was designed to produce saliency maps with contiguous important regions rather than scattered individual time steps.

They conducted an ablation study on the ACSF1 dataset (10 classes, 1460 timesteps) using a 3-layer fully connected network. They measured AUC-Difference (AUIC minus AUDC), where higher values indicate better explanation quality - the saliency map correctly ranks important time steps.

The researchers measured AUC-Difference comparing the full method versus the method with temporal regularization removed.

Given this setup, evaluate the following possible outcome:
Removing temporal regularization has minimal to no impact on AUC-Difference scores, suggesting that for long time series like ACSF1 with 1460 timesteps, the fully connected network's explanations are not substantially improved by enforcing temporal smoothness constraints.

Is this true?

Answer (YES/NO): NO